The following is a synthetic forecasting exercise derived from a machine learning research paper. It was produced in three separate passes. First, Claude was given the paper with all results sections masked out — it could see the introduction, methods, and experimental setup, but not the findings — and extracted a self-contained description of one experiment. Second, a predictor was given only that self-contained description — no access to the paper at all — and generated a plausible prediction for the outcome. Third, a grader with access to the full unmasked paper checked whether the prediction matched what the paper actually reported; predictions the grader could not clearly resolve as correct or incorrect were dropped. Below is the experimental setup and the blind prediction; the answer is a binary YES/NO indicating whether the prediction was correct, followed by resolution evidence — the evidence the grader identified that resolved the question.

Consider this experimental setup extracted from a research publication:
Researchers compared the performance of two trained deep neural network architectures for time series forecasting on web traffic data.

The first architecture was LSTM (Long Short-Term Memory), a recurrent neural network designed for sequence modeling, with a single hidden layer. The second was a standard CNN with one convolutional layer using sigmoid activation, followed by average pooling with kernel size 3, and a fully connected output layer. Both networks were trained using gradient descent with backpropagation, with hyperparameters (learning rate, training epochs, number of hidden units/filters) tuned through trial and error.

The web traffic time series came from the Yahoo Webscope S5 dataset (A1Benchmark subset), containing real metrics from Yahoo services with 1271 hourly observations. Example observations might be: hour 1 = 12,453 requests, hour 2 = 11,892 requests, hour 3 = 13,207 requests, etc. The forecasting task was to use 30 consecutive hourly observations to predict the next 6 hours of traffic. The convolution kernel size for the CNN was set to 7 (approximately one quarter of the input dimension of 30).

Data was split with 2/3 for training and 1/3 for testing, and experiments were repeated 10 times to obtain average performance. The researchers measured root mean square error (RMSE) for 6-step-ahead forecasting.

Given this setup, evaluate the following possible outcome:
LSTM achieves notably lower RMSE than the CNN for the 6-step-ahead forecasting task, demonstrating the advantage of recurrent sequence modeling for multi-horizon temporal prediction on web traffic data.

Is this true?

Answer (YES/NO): YES